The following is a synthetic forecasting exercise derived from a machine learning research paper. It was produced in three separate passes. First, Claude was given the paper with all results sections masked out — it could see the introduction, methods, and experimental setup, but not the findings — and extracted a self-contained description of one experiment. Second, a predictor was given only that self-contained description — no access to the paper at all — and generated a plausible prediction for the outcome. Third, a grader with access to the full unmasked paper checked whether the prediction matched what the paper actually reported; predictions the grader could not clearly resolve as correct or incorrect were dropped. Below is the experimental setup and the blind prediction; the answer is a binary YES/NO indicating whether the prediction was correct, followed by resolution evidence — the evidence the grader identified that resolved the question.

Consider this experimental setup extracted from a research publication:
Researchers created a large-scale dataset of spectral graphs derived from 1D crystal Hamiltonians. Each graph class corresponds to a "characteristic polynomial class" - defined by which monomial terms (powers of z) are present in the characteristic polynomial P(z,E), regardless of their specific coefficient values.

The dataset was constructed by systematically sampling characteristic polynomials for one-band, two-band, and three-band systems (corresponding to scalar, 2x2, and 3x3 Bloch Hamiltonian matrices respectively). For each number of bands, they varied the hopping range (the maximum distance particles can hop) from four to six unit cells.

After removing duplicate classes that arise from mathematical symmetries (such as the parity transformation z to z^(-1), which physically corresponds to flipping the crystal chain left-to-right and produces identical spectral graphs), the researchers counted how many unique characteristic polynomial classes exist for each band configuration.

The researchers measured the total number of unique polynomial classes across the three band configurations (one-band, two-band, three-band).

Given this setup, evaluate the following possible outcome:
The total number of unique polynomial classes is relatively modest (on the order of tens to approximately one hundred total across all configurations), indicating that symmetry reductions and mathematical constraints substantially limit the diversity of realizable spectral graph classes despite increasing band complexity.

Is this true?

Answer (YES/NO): NO